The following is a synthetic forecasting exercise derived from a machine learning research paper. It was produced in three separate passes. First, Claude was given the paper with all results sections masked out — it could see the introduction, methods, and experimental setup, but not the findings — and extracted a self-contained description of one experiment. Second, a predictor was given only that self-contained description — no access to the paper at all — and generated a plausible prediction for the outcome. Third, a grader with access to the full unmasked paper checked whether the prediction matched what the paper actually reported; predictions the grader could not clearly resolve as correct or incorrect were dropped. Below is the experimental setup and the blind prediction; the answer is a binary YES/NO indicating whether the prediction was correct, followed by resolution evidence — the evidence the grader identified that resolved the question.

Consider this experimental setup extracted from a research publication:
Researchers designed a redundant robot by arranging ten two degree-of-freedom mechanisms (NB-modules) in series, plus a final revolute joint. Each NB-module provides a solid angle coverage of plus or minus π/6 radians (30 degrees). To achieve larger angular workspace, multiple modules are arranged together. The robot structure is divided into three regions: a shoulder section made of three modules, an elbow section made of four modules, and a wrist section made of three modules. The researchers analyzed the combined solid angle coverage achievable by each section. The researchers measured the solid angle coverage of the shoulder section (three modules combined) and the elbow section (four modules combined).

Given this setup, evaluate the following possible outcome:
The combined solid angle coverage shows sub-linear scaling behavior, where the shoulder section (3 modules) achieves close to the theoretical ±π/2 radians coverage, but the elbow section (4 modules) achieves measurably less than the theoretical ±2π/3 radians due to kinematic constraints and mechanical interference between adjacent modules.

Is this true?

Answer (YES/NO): NO